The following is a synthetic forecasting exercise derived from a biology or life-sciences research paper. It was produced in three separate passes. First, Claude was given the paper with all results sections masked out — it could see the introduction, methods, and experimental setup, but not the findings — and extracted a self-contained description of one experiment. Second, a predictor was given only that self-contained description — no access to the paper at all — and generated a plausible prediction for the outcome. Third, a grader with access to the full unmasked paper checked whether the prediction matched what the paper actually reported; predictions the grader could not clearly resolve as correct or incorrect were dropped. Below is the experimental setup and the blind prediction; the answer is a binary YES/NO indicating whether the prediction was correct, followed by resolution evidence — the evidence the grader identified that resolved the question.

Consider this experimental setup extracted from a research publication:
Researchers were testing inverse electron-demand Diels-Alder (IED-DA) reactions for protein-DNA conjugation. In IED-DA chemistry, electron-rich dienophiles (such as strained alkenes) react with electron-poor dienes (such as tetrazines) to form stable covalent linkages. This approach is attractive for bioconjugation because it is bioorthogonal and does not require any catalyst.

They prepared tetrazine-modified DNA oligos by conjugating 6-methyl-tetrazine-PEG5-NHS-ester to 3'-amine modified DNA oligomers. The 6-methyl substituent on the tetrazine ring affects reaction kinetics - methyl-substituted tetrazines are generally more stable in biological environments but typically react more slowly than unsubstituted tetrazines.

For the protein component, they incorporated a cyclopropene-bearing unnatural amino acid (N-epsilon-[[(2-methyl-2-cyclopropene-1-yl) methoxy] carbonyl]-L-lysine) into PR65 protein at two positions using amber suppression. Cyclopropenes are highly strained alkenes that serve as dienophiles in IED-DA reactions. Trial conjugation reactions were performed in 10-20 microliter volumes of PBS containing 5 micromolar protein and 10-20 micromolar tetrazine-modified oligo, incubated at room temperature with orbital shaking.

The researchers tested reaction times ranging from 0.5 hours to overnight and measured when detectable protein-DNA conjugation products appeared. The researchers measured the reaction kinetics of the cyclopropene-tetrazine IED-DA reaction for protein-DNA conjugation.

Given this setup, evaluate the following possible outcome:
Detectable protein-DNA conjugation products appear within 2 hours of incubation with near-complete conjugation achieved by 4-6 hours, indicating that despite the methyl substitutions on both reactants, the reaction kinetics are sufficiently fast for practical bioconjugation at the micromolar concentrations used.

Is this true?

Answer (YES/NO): NO